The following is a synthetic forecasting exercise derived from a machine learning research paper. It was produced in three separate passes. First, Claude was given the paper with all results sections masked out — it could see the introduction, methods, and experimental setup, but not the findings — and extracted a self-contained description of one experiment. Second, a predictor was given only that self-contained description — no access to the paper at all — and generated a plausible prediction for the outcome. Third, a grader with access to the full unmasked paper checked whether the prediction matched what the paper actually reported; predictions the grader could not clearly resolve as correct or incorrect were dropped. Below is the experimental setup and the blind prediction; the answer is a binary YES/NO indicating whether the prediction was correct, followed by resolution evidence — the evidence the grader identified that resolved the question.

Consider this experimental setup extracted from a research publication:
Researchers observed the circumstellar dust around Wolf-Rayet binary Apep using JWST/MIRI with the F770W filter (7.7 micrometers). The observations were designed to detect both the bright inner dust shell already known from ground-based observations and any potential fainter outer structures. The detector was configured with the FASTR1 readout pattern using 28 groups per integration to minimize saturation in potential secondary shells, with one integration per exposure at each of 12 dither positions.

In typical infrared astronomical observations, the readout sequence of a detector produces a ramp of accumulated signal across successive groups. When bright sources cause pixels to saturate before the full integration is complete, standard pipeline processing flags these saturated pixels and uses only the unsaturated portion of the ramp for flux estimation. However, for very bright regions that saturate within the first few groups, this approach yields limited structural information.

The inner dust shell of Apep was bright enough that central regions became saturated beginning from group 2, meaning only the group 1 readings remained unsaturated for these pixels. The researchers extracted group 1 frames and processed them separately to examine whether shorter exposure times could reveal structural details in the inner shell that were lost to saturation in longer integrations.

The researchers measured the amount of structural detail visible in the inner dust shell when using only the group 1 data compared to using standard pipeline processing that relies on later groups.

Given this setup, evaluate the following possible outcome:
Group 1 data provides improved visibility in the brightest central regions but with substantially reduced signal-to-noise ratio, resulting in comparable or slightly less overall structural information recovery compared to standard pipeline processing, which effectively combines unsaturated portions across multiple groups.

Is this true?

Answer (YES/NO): NO